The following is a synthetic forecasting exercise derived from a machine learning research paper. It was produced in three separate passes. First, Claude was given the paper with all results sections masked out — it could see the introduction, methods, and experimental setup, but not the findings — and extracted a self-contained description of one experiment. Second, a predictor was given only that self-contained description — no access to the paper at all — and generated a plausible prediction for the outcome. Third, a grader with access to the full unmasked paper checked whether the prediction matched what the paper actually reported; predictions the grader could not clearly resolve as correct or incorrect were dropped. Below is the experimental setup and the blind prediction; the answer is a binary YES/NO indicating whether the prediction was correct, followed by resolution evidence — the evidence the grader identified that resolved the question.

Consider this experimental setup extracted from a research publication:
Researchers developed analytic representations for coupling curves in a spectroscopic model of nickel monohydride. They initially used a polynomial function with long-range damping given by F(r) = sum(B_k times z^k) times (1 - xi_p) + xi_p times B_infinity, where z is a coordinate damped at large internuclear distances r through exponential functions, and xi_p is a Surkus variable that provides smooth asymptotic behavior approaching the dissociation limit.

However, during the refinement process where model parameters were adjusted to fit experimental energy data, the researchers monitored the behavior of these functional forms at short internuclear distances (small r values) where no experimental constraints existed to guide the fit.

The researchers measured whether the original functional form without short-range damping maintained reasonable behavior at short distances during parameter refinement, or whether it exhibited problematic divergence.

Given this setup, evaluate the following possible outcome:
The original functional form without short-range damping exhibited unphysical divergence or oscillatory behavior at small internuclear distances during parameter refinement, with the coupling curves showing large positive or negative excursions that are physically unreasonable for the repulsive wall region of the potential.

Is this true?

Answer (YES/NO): YES